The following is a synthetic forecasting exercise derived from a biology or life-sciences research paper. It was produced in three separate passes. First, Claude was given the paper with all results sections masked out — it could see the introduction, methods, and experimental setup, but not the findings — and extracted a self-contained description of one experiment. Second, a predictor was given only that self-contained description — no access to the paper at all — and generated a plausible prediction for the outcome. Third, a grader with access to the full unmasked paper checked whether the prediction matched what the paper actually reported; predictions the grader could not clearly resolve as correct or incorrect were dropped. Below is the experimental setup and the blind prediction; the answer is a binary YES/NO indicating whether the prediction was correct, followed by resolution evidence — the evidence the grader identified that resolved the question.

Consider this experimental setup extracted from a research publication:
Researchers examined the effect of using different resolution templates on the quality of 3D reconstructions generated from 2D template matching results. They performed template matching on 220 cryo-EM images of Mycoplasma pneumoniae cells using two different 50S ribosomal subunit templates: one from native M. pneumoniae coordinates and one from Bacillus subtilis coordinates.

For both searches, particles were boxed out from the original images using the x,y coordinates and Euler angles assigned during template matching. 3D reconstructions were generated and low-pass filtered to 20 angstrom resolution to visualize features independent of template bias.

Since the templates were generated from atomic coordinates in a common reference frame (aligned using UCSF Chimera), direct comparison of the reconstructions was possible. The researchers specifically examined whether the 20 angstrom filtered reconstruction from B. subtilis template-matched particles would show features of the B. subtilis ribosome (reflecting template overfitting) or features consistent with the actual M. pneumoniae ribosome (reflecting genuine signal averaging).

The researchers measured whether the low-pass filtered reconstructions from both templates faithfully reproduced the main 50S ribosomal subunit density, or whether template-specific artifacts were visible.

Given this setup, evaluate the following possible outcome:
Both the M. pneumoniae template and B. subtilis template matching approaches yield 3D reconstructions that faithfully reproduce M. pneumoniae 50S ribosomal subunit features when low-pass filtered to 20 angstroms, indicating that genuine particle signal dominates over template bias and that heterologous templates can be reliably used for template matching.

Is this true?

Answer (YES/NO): YES